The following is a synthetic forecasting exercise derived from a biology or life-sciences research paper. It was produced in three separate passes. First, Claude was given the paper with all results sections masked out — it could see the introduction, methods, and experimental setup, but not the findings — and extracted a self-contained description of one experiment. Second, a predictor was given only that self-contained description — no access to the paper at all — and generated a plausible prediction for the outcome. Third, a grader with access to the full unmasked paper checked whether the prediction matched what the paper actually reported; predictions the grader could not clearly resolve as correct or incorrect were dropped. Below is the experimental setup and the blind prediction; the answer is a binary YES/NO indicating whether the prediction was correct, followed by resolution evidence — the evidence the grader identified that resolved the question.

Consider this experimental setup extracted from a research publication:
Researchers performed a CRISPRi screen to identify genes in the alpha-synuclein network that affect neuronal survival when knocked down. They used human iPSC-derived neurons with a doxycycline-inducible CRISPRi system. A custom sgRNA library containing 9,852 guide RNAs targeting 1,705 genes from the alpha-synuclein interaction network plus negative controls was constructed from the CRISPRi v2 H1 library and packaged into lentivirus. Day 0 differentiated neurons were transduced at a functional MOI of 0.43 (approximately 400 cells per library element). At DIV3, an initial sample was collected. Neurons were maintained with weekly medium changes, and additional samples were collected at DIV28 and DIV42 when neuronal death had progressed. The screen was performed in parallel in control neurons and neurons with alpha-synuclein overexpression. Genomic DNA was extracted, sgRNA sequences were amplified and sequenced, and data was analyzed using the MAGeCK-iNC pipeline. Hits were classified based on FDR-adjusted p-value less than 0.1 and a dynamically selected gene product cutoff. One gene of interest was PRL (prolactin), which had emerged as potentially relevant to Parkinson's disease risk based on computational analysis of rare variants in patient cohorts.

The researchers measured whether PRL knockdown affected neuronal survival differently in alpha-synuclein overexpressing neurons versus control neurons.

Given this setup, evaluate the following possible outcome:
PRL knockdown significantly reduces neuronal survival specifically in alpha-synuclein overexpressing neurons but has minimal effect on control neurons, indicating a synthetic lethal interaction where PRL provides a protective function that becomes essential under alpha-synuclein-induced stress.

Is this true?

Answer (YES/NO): YES